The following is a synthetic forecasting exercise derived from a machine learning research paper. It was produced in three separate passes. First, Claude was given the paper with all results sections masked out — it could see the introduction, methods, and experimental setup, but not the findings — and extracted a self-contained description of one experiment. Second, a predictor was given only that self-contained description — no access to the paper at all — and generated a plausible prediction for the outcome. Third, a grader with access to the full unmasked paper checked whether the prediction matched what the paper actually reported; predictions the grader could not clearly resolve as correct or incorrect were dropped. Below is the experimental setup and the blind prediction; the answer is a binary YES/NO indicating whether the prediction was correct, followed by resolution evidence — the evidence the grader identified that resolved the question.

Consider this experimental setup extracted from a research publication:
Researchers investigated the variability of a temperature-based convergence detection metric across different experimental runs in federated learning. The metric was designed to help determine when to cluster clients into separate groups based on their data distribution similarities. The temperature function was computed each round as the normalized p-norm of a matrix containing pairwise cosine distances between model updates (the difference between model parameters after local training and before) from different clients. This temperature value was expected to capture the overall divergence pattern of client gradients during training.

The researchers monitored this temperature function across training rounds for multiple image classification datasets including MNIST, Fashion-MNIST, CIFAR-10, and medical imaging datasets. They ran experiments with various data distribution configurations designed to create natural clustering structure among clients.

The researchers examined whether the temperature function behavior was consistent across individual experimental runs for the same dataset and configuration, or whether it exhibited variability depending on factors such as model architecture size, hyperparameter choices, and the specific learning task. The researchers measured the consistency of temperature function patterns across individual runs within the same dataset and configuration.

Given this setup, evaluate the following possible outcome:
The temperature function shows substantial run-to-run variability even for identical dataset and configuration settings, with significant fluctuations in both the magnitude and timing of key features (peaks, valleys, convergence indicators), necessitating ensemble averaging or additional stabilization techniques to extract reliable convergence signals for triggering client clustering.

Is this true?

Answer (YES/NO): NO